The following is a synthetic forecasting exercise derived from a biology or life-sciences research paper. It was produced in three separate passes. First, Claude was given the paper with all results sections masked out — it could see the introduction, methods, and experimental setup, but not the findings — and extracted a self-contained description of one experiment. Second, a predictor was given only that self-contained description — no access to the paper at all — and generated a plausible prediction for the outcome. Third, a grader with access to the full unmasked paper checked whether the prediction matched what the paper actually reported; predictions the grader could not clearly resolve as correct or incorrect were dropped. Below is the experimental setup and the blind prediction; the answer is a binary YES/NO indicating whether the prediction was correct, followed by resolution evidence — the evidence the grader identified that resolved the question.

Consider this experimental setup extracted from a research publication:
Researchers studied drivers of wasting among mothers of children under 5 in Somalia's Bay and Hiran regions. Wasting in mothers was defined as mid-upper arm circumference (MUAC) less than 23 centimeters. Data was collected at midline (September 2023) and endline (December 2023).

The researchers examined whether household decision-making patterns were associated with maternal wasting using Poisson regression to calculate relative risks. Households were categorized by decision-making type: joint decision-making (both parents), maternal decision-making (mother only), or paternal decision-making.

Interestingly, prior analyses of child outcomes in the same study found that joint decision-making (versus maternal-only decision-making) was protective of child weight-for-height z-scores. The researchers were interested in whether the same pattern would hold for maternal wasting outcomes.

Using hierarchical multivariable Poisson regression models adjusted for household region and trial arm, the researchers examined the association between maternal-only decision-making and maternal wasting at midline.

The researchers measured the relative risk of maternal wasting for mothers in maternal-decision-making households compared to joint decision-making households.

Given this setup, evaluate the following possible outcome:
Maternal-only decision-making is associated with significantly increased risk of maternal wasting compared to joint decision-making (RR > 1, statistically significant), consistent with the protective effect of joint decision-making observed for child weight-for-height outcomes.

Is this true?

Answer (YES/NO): NO